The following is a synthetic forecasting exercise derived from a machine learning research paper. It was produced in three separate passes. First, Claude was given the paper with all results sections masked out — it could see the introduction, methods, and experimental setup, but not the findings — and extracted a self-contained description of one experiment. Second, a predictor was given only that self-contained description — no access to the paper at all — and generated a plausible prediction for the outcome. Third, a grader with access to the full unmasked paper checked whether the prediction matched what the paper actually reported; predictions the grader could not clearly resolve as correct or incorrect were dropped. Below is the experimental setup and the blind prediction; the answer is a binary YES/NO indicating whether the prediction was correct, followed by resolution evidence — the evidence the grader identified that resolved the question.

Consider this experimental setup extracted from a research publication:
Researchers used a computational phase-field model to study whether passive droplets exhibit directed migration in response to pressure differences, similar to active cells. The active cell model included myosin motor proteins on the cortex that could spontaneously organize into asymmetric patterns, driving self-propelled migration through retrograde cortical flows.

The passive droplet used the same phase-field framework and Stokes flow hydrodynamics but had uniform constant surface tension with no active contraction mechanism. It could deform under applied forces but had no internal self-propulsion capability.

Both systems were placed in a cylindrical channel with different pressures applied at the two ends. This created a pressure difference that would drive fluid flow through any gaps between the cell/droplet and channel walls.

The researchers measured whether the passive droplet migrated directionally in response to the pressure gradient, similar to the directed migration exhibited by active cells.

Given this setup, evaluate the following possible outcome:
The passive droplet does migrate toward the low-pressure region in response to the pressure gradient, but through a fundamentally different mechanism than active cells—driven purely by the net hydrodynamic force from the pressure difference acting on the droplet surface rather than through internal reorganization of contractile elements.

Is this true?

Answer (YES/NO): YES